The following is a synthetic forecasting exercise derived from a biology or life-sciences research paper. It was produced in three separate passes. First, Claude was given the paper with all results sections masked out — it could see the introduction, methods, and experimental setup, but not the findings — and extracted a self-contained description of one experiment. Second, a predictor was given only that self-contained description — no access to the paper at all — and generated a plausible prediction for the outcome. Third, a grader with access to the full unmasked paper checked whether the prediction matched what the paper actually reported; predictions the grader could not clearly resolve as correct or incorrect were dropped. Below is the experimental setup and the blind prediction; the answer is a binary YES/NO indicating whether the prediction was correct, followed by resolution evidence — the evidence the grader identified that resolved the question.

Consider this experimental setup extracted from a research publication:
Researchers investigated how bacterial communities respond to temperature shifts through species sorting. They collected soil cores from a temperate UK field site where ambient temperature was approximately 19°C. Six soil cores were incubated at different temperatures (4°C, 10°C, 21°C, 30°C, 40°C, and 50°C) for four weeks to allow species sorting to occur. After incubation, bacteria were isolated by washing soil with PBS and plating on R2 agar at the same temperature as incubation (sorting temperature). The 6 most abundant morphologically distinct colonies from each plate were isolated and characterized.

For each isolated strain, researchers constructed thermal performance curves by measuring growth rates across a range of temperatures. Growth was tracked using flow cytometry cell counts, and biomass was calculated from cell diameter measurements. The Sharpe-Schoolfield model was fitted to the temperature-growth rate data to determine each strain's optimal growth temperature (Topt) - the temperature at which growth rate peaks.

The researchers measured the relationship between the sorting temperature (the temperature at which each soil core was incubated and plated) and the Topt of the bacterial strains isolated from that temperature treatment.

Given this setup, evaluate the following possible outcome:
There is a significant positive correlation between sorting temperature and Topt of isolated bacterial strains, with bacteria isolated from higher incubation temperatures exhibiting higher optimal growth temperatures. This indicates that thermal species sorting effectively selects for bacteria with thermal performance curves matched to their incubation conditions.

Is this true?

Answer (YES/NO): YES